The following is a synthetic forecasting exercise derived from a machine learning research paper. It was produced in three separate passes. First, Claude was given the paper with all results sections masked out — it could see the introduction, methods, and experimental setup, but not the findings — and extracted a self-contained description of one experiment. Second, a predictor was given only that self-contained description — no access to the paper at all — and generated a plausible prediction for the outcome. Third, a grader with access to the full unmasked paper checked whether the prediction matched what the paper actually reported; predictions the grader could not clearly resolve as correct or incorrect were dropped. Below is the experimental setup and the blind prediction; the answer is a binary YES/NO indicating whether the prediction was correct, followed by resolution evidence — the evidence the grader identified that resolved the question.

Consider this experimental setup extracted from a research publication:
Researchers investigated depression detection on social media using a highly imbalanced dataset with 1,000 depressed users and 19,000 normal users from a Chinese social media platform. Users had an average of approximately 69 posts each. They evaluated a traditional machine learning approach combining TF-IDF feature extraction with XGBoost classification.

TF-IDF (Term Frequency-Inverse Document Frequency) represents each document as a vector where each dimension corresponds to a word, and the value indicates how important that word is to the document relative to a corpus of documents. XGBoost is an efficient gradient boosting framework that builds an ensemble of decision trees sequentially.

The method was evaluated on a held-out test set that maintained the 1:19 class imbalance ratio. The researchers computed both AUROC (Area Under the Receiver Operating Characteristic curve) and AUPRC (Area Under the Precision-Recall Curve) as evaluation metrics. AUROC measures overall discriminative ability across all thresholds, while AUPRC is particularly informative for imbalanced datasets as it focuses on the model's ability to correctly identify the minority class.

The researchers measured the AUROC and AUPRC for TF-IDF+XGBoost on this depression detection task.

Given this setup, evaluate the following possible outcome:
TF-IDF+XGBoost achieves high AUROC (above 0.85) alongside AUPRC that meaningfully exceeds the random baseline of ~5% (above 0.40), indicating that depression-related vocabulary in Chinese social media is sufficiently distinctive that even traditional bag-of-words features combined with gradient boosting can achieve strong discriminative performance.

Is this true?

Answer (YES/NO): YES